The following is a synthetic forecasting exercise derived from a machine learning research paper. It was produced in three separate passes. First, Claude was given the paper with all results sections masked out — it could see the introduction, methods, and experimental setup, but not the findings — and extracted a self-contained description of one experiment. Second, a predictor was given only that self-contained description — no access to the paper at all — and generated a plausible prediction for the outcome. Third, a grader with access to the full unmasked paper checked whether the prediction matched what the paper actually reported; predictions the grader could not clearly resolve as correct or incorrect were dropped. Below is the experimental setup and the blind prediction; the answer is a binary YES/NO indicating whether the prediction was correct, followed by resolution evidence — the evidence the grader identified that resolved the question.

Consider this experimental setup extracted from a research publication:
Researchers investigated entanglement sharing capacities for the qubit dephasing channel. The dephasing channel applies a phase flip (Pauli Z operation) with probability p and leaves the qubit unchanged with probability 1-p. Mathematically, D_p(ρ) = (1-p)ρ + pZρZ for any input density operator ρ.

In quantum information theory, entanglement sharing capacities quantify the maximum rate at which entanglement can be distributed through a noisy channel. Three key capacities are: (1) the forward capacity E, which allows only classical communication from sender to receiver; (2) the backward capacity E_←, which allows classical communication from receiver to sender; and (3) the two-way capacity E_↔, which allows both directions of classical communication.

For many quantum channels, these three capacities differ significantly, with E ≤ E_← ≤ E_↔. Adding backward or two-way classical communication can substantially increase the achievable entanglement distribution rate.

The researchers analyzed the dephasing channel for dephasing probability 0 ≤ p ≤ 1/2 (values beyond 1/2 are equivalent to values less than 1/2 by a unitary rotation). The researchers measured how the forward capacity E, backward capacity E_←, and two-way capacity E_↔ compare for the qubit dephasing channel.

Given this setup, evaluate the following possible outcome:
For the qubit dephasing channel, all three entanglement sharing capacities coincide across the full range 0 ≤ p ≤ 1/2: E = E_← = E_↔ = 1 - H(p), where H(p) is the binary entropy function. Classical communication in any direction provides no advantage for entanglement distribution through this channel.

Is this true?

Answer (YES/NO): YES